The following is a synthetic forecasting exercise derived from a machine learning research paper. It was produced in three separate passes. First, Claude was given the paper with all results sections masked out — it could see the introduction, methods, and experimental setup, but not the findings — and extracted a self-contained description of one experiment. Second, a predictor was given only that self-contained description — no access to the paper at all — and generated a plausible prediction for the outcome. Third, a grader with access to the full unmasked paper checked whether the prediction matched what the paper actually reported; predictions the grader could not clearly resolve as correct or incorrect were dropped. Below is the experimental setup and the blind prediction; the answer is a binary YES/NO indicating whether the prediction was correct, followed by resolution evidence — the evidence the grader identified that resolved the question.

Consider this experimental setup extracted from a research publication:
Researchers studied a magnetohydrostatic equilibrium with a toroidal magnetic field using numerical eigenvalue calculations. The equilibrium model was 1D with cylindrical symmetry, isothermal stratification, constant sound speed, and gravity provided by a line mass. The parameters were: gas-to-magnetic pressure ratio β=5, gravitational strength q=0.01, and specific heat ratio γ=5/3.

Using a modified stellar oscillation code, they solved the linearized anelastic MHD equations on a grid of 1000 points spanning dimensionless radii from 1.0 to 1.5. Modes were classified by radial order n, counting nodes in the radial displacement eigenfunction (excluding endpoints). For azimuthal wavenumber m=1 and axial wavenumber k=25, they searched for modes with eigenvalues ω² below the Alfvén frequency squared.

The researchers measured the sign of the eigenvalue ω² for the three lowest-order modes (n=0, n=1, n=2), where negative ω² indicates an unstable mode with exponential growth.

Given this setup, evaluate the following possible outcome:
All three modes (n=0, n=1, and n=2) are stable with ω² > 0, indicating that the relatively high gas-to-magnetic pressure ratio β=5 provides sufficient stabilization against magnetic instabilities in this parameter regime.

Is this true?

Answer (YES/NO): NO